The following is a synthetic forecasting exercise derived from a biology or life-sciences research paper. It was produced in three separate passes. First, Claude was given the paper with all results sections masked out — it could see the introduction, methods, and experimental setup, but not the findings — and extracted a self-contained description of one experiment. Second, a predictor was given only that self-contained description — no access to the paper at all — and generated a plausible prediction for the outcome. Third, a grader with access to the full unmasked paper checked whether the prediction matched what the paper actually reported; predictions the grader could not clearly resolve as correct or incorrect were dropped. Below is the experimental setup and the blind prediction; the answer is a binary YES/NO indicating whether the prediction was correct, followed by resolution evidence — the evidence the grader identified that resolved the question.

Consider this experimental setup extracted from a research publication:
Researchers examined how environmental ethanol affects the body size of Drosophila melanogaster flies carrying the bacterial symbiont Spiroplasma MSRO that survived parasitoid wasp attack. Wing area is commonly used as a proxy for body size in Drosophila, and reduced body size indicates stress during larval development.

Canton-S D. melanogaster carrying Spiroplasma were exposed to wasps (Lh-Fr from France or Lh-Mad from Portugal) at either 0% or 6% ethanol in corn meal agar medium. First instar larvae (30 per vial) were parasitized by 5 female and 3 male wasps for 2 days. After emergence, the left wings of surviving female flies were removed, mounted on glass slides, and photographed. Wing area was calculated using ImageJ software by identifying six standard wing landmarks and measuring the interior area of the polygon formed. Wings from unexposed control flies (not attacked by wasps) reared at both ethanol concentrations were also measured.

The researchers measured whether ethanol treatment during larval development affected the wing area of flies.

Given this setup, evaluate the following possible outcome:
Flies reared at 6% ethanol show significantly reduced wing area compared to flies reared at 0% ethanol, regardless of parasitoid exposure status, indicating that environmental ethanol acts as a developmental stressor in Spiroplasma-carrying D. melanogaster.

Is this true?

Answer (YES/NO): NO